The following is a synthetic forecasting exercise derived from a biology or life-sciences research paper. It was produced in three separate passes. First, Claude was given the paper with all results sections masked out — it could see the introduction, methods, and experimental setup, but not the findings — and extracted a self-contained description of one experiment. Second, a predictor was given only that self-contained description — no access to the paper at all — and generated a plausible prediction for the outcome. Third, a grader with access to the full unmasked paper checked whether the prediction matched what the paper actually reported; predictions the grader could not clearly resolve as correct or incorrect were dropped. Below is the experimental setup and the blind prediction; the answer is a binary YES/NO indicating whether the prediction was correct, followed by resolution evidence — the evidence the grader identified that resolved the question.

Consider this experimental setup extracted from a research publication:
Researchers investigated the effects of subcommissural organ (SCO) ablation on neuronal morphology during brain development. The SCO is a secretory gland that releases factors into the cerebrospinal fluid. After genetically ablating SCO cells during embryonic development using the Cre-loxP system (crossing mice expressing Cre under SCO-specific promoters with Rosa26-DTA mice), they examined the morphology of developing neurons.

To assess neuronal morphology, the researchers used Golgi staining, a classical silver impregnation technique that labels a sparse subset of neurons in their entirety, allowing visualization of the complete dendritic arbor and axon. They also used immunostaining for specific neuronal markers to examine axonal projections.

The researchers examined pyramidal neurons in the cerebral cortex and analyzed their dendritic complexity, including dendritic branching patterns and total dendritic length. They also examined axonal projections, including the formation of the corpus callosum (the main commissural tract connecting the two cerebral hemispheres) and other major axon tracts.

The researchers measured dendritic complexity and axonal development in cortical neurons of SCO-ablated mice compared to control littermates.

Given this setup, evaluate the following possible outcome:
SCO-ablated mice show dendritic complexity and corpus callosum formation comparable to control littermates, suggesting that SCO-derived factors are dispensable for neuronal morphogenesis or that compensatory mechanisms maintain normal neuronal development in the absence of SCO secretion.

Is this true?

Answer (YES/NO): NO